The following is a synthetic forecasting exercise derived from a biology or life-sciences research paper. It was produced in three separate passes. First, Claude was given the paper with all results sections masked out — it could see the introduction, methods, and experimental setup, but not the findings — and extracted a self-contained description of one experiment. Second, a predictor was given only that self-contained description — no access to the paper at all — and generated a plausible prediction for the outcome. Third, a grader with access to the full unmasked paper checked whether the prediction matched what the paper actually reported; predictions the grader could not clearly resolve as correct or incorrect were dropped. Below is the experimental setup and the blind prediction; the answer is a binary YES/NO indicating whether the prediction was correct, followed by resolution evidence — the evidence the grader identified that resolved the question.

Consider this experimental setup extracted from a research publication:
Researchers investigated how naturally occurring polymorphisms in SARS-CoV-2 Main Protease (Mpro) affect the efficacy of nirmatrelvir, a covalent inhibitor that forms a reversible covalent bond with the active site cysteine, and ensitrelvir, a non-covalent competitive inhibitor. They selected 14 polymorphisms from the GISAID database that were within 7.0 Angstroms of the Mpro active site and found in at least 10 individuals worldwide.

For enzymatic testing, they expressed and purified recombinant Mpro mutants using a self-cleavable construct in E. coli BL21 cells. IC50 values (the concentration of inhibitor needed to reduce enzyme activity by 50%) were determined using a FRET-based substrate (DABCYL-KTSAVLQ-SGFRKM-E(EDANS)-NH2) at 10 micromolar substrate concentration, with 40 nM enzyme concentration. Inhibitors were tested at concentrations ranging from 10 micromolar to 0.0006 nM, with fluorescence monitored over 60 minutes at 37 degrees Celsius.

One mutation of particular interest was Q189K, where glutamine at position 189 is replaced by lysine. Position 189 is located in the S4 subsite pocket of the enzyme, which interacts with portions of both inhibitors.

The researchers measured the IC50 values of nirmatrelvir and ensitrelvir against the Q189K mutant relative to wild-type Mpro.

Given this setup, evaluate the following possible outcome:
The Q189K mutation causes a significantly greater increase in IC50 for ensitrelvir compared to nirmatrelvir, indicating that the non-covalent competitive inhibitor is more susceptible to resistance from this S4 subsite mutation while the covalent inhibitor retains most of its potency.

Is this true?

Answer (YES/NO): NO